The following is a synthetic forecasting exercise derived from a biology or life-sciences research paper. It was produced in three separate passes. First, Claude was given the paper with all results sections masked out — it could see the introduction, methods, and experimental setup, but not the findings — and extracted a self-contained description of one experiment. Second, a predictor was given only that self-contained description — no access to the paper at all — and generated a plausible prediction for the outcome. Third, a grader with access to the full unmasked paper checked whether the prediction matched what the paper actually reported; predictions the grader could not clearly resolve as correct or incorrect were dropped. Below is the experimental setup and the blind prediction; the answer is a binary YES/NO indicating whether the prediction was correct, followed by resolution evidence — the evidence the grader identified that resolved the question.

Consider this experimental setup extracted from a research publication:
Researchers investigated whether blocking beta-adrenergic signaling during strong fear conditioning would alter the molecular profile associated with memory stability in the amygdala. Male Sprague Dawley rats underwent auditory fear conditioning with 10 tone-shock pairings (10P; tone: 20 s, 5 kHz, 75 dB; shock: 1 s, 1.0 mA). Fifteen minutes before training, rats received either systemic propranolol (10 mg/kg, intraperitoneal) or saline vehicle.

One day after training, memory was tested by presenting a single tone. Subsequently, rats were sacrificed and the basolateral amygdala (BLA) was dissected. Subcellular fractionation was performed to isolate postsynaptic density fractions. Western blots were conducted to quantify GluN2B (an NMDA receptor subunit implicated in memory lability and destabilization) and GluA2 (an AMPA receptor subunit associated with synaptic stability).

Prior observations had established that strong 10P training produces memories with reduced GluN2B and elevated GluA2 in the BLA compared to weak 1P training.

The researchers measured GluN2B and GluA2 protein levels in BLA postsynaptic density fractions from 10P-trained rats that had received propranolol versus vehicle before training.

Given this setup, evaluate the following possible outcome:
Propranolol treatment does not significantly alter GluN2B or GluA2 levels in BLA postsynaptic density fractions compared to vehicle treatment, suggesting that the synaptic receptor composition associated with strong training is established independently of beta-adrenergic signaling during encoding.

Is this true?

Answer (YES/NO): NO